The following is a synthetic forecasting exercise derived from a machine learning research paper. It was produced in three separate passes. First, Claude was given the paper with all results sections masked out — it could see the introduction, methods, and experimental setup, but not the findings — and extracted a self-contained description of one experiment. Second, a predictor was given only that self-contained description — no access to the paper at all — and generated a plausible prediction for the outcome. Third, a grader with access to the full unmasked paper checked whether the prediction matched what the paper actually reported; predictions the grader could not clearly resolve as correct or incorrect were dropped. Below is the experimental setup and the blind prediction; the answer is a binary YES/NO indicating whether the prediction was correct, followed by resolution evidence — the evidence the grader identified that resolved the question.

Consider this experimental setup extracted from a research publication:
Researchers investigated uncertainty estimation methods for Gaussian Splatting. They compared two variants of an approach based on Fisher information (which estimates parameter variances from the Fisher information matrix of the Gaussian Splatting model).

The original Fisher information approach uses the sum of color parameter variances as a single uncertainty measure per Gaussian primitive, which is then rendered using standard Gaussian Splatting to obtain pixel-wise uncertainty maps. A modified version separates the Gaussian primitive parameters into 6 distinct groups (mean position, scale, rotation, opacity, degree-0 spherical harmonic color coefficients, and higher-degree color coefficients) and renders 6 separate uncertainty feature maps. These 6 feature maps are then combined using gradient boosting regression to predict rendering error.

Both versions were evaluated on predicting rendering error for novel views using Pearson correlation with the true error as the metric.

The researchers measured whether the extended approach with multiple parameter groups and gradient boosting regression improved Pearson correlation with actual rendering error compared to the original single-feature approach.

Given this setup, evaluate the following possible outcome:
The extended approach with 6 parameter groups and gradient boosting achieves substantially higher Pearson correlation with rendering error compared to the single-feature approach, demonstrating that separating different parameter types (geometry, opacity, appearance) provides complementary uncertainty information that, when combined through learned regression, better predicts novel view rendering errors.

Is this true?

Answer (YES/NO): YES